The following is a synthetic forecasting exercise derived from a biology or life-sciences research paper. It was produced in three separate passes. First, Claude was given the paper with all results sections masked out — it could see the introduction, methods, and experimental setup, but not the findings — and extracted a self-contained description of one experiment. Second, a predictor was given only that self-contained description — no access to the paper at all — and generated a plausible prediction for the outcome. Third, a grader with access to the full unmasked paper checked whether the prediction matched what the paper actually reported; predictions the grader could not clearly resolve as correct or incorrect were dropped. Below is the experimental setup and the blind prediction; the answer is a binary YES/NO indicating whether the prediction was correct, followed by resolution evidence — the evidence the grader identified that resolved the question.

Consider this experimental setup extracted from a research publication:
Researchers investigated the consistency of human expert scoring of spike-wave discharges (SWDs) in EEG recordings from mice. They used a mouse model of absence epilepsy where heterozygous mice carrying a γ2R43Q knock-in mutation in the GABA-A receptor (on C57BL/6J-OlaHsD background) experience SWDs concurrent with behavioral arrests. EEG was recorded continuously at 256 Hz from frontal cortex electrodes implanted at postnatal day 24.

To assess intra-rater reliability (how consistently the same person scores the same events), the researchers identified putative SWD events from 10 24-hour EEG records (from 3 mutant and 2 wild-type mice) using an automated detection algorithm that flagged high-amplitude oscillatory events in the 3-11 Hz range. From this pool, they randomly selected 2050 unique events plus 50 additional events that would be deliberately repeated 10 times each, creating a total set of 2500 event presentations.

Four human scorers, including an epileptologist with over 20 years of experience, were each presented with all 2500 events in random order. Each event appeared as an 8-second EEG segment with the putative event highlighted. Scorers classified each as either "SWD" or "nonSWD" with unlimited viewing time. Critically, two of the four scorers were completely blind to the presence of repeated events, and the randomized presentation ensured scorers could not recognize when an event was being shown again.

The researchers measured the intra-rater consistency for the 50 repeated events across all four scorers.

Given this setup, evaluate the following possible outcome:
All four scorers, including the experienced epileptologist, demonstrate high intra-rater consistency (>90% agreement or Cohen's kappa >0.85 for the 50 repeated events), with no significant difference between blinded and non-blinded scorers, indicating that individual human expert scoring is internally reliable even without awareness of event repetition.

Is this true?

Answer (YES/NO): NO